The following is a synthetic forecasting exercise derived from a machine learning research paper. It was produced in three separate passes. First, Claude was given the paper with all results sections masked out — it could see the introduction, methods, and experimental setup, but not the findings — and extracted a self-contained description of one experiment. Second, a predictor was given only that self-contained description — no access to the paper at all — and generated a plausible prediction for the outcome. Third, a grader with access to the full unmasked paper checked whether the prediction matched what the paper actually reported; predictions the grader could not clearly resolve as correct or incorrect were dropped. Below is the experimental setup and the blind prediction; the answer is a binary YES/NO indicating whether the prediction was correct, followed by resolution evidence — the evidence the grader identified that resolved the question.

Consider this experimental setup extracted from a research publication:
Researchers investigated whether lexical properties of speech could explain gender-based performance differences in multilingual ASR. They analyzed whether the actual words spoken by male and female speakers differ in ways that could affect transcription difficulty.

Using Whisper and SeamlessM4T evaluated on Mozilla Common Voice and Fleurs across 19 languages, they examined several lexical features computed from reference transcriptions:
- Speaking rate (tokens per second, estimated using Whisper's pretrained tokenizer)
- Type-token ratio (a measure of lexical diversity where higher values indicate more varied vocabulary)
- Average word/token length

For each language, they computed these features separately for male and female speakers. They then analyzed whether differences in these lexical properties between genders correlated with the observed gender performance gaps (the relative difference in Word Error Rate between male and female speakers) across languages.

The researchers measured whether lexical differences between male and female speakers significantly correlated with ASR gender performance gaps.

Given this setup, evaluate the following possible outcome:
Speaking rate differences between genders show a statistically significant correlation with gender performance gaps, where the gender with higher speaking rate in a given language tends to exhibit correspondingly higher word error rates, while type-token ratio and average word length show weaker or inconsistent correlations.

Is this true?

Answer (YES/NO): NO